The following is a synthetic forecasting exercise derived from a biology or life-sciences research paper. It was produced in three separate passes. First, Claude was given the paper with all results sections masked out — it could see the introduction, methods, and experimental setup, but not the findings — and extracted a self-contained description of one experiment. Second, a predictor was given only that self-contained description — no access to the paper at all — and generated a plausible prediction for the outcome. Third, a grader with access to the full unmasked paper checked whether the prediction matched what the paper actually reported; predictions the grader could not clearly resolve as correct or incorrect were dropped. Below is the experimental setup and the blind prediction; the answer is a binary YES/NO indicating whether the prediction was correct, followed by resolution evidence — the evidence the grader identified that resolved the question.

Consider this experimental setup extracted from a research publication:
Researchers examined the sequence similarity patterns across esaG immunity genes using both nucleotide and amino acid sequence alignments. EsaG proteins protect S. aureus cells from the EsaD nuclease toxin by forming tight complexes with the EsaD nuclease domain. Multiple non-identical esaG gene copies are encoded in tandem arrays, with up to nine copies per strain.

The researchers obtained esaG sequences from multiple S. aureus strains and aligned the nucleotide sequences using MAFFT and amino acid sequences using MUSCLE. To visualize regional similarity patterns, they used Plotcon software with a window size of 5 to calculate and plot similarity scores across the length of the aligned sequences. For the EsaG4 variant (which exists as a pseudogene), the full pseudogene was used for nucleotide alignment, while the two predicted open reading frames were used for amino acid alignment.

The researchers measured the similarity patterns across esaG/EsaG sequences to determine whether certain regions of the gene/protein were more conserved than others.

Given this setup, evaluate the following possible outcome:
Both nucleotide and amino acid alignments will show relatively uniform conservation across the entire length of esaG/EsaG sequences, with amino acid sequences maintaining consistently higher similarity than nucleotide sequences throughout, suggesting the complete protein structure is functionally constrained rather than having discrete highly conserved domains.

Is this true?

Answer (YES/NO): NO